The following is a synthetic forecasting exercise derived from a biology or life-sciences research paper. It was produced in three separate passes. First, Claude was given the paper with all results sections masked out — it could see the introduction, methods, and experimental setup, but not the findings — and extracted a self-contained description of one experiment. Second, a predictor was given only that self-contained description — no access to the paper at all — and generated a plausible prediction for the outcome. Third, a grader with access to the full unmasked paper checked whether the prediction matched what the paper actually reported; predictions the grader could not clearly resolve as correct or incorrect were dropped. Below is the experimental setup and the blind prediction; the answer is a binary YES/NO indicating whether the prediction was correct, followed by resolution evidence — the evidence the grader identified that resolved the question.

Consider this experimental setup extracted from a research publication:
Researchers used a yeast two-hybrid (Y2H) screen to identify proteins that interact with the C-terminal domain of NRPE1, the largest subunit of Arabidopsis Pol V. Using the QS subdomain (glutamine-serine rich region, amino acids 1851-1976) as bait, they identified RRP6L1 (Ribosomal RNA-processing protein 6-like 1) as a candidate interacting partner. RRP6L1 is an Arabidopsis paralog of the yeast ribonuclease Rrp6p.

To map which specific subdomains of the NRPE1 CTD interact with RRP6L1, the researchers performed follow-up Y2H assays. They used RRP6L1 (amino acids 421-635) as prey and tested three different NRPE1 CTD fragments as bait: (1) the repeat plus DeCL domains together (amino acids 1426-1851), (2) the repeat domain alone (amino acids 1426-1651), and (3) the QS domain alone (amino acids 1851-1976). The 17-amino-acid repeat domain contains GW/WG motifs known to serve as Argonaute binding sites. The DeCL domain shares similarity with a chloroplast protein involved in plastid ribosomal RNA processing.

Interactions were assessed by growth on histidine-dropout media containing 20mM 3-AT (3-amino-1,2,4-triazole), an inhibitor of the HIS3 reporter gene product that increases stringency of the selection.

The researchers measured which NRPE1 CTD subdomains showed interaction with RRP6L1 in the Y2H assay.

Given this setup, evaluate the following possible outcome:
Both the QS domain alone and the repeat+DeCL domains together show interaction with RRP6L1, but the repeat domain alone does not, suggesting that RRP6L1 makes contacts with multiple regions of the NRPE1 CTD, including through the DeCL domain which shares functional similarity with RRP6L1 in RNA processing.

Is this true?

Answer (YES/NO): YES